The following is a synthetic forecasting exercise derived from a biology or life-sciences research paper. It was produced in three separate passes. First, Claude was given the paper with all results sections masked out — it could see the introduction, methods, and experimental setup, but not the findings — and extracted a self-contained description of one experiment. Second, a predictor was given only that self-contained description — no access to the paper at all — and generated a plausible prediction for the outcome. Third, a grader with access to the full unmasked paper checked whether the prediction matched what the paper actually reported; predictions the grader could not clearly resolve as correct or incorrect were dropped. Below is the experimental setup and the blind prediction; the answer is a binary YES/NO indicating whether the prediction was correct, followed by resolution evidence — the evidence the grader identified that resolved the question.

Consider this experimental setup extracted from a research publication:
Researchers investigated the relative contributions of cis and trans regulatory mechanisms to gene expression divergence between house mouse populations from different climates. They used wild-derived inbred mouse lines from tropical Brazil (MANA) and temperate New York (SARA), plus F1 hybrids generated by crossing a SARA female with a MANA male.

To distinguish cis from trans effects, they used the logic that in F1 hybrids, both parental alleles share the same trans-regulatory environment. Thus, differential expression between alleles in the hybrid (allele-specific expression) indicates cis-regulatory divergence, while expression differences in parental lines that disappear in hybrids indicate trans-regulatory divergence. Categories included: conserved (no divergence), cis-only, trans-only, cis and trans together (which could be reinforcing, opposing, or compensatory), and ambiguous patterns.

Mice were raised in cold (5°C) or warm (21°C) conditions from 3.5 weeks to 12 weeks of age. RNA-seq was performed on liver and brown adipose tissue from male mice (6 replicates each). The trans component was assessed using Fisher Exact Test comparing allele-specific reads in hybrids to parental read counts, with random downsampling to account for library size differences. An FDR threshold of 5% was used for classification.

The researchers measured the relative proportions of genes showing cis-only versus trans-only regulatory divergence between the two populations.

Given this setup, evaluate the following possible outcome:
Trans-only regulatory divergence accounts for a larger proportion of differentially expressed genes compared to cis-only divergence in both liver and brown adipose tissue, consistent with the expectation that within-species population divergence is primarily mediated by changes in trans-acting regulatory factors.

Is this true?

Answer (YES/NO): NO